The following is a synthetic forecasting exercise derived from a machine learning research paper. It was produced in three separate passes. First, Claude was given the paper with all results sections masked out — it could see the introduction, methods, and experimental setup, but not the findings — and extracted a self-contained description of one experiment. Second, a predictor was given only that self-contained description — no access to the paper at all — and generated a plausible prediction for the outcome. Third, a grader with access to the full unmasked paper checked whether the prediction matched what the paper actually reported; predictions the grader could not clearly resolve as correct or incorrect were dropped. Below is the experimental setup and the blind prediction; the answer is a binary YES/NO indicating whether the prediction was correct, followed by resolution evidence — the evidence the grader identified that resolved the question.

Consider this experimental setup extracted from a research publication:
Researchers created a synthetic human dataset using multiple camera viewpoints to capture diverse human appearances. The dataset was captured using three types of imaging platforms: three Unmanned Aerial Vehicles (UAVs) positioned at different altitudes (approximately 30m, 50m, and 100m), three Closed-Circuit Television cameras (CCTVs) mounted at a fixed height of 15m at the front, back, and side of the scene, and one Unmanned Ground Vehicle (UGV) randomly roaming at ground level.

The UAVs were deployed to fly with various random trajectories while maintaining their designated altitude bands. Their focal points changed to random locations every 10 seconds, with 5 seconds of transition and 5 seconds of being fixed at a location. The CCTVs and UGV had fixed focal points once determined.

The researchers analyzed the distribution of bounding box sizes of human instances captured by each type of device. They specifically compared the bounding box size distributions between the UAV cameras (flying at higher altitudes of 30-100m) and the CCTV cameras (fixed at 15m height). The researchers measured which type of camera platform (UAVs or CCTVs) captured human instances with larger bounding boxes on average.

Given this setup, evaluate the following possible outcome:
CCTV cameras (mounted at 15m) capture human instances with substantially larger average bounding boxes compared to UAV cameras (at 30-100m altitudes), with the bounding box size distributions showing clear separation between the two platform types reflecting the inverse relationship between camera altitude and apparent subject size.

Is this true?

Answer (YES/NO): NO